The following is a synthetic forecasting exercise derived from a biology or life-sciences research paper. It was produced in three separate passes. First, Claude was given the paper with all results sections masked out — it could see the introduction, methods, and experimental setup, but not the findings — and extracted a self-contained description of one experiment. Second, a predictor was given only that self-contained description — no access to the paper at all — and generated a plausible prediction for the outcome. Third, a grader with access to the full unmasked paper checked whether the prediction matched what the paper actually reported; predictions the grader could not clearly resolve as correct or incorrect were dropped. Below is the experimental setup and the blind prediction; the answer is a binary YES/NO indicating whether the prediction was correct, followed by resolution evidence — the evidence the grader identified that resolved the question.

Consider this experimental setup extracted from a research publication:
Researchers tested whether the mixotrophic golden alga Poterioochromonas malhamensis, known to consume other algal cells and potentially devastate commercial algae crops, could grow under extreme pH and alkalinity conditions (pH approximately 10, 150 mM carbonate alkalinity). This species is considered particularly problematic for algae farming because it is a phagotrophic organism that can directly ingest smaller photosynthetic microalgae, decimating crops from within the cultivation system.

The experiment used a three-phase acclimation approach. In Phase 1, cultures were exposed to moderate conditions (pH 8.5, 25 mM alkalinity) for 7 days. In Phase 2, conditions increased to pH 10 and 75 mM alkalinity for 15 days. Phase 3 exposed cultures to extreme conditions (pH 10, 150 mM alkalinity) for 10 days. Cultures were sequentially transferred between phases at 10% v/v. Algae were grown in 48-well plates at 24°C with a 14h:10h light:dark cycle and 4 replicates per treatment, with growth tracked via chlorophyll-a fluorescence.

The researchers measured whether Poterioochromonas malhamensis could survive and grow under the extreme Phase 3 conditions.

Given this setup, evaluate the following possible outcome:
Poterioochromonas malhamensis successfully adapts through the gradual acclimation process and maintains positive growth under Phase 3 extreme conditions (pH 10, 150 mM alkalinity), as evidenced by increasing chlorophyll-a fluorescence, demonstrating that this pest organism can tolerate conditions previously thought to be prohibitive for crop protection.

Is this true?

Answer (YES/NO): NO